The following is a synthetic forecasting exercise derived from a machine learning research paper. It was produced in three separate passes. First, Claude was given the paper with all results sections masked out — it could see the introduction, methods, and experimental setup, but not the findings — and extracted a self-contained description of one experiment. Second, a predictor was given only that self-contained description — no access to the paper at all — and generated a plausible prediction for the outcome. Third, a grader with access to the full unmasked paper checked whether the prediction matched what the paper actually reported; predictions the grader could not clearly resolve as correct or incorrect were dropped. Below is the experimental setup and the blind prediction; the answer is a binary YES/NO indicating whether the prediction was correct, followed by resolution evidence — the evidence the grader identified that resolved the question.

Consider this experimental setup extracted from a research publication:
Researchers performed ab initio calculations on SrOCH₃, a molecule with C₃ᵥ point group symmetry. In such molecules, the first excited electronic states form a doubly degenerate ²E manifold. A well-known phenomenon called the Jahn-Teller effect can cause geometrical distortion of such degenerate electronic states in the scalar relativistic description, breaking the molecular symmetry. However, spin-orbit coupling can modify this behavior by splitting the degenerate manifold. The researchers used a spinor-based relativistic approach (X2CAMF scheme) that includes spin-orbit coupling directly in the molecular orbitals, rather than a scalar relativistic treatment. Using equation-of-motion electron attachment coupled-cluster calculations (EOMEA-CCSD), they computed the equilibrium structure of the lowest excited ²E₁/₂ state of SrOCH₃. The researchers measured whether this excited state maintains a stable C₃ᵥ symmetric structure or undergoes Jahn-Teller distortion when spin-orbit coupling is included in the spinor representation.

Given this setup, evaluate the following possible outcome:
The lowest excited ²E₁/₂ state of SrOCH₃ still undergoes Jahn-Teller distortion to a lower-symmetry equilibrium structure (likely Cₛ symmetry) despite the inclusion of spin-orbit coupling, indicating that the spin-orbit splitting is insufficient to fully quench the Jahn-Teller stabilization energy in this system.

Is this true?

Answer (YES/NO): NO